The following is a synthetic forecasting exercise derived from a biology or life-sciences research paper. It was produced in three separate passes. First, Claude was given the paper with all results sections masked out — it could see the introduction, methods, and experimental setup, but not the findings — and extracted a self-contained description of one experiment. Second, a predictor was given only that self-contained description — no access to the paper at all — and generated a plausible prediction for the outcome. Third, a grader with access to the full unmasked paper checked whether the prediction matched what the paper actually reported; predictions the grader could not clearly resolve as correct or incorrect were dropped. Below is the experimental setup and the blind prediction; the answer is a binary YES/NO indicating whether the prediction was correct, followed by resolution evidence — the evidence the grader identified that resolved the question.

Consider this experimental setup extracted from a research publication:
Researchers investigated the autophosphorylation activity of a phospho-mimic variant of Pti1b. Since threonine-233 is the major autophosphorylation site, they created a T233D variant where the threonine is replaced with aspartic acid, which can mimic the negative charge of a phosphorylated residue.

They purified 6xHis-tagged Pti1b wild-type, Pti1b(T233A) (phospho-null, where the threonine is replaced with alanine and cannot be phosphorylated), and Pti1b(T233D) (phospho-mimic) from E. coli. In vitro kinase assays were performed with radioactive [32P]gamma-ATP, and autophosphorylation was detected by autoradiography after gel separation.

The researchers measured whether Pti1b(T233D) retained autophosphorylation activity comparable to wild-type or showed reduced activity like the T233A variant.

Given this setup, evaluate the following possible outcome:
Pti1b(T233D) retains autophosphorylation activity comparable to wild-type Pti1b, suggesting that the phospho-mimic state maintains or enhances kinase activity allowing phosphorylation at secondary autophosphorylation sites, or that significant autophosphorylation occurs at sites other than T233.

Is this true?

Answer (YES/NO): NO